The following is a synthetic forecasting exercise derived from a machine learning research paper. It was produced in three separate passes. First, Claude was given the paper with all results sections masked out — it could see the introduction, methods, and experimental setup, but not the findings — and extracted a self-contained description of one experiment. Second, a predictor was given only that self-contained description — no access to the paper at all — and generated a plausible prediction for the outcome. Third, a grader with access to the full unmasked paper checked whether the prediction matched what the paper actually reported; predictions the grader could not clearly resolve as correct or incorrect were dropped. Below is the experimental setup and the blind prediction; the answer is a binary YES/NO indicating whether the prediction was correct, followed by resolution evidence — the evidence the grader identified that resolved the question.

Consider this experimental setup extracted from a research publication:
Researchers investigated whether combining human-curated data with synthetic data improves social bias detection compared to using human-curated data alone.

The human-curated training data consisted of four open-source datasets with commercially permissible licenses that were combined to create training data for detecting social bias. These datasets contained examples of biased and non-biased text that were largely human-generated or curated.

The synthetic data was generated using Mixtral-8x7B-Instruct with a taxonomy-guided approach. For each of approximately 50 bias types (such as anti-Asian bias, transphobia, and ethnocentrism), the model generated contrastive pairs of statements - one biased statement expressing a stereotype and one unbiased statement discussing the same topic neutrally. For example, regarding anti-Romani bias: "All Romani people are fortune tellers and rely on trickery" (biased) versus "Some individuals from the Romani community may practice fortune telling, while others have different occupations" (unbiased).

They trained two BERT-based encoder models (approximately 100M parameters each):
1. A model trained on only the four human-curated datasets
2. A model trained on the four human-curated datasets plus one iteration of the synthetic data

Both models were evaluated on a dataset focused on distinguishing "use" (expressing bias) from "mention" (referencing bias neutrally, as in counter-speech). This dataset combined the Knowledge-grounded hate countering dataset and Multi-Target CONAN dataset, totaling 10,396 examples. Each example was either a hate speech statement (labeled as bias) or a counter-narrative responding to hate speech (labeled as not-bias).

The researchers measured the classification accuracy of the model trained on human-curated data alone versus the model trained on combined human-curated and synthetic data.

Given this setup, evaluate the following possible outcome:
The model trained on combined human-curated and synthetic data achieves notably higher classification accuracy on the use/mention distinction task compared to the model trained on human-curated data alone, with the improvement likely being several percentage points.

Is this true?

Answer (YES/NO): YES